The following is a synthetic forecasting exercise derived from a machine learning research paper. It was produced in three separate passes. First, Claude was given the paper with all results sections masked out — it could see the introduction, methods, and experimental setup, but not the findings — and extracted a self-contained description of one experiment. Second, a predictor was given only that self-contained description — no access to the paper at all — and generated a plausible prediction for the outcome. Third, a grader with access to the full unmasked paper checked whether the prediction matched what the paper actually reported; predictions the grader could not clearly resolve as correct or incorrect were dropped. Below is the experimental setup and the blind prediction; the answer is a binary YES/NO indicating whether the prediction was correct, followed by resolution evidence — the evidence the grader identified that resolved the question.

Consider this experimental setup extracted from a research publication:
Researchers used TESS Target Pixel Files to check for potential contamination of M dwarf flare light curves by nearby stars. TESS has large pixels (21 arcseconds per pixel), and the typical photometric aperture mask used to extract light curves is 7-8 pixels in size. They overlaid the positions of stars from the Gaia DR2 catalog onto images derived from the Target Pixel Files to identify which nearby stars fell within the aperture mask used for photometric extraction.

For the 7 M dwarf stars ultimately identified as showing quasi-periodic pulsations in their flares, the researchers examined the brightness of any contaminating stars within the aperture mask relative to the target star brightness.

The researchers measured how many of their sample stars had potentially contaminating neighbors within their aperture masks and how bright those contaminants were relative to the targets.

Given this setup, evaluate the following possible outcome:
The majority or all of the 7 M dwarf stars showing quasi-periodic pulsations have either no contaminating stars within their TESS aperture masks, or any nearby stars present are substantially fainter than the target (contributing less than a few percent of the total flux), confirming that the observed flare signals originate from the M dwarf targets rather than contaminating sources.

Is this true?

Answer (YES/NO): NO